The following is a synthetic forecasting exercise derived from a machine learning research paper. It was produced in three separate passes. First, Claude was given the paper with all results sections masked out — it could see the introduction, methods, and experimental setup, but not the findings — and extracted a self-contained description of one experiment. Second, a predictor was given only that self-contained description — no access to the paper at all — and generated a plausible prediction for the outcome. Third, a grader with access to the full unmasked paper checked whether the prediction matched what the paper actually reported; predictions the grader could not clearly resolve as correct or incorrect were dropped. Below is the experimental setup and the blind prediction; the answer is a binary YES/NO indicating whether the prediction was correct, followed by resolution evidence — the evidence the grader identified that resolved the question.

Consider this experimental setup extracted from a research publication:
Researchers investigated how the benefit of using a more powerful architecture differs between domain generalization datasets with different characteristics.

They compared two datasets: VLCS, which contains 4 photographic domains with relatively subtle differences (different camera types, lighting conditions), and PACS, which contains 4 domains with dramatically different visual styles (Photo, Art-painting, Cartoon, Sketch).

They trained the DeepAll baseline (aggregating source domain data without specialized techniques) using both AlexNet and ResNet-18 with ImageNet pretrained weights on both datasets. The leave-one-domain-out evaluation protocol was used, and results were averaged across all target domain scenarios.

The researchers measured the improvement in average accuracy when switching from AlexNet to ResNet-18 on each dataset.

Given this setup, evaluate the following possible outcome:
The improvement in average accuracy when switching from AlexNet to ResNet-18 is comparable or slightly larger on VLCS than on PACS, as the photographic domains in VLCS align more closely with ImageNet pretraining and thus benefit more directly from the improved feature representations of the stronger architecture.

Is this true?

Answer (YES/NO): NO